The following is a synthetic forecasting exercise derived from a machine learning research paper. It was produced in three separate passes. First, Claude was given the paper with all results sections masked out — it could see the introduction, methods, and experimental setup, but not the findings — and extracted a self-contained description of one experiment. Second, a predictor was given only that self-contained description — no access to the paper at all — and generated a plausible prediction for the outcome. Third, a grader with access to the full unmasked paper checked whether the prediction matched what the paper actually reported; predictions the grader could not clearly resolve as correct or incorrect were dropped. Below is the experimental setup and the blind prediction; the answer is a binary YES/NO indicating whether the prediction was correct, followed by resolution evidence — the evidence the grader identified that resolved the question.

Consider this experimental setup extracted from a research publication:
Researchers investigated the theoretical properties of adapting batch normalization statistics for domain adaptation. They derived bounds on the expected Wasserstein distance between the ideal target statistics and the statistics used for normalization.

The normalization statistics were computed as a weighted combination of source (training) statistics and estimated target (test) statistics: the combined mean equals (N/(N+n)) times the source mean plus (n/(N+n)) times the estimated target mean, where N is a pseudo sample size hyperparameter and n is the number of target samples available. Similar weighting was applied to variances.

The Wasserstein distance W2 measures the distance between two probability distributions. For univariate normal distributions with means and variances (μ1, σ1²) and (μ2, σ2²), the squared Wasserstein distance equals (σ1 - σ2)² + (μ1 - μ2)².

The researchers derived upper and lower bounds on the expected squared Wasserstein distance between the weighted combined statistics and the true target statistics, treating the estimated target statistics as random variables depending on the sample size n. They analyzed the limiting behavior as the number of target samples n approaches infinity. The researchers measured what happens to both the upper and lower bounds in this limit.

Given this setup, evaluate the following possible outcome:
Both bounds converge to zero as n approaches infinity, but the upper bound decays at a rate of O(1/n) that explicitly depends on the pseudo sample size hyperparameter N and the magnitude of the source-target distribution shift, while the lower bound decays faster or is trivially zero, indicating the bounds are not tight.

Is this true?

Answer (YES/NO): NO